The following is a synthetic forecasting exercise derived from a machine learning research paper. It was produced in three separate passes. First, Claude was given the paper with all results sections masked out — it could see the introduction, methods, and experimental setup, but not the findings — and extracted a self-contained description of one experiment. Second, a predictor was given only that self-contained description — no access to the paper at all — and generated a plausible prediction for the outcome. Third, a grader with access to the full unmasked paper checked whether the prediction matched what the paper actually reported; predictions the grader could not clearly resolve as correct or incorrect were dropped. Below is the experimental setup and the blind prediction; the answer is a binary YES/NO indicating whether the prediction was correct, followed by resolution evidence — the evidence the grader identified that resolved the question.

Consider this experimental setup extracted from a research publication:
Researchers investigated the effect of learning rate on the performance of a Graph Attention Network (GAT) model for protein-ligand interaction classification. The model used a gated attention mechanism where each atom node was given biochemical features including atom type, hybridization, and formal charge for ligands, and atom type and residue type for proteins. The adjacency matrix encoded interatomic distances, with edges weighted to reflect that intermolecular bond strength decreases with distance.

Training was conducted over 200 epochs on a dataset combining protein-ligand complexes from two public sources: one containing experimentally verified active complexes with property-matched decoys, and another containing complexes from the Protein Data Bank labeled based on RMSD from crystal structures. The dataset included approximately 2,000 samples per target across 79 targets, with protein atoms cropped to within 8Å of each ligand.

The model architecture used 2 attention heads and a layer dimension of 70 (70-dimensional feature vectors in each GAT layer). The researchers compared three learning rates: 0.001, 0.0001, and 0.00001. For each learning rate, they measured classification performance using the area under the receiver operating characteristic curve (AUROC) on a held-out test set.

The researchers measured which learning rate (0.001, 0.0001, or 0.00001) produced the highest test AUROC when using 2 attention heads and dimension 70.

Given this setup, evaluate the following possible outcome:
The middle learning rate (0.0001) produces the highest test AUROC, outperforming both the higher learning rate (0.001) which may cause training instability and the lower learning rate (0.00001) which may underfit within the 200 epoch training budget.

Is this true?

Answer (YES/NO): YES